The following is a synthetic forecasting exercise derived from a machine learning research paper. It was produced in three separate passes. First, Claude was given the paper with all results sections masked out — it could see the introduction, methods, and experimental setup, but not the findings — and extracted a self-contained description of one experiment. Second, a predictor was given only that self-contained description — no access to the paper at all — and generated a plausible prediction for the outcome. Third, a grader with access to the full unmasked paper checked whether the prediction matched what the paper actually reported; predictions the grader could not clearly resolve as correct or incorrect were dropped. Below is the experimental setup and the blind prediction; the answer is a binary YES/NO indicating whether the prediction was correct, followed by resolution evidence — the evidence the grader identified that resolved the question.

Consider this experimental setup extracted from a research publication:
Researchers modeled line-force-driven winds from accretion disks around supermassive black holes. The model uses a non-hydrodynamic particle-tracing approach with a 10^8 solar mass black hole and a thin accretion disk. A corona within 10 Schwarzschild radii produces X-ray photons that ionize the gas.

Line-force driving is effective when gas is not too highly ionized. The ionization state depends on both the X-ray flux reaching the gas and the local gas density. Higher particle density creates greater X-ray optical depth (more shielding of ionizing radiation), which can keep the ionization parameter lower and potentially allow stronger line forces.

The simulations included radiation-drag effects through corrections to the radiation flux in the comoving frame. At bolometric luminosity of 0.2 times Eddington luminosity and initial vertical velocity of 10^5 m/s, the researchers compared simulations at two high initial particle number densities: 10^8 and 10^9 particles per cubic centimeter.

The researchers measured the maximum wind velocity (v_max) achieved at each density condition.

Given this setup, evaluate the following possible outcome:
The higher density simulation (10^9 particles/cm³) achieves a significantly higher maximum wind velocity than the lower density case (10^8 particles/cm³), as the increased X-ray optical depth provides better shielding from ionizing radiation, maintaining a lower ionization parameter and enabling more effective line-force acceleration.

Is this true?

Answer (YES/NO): YES